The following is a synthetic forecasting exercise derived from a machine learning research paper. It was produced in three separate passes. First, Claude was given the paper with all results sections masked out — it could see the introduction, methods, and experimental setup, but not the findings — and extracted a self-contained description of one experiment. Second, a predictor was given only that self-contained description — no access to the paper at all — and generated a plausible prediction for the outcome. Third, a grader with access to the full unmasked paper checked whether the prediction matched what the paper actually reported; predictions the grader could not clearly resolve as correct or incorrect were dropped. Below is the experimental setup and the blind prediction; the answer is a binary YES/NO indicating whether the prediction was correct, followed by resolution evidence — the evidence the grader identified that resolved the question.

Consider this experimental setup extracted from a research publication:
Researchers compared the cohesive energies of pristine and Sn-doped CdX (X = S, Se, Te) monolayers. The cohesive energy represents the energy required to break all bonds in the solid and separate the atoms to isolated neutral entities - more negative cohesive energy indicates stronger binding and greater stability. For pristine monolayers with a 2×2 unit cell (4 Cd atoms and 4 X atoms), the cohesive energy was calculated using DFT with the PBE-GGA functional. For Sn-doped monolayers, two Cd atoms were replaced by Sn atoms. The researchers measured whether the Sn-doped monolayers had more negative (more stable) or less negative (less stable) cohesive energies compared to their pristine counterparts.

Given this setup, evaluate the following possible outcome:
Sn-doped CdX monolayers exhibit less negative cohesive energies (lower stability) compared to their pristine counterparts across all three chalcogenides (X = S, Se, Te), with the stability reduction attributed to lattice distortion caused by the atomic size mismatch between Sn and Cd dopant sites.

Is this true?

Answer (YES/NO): NO